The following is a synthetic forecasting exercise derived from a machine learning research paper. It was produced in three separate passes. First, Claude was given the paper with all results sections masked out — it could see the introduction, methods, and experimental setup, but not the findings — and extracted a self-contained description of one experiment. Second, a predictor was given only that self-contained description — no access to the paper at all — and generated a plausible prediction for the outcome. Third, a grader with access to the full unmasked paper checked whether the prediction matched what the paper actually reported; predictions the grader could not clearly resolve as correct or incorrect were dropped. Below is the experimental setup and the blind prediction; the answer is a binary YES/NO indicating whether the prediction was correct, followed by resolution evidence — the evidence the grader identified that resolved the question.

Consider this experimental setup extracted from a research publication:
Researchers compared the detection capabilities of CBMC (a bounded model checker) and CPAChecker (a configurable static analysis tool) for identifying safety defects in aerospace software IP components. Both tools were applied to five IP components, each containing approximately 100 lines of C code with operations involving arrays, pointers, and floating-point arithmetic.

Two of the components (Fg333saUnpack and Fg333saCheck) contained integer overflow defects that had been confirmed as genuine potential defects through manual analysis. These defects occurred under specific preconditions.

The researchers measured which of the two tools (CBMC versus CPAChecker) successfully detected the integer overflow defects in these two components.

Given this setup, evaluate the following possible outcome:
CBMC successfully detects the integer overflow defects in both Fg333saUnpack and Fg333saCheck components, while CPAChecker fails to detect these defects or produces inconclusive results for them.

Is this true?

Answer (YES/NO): YES